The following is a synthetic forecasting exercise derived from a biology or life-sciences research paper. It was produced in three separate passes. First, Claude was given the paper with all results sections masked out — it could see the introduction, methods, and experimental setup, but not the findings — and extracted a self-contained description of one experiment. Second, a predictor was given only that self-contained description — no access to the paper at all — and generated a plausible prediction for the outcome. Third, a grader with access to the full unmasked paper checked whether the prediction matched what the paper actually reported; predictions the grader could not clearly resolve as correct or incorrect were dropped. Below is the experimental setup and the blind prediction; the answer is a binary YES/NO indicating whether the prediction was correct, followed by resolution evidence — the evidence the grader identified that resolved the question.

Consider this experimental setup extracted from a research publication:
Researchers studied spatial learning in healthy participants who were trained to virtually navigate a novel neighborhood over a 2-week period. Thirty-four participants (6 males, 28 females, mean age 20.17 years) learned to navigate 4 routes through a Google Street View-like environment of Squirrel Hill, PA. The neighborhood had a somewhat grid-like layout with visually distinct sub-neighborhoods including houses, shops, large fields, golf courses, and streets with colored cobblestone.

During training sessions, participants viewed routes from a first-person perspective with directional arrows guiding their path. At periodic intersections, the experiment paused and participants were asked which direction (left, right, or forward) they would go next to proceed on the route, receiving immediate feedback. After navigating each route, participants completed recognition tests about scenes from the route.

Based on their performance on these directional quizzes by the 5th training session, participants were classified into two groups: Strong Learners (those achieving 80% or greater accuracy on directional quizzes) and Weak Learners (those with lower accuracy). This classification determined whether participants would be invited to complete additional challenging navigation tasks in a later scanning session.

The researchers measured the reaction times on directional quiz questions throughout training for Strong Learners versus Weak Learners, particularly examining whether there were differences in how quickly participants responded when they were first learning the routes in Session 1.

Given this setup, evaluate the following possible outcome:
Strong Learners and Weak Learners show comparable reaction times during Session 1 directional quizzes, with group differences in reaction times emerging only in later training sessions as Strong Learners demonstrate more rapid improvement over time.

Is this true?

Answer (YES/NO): NO